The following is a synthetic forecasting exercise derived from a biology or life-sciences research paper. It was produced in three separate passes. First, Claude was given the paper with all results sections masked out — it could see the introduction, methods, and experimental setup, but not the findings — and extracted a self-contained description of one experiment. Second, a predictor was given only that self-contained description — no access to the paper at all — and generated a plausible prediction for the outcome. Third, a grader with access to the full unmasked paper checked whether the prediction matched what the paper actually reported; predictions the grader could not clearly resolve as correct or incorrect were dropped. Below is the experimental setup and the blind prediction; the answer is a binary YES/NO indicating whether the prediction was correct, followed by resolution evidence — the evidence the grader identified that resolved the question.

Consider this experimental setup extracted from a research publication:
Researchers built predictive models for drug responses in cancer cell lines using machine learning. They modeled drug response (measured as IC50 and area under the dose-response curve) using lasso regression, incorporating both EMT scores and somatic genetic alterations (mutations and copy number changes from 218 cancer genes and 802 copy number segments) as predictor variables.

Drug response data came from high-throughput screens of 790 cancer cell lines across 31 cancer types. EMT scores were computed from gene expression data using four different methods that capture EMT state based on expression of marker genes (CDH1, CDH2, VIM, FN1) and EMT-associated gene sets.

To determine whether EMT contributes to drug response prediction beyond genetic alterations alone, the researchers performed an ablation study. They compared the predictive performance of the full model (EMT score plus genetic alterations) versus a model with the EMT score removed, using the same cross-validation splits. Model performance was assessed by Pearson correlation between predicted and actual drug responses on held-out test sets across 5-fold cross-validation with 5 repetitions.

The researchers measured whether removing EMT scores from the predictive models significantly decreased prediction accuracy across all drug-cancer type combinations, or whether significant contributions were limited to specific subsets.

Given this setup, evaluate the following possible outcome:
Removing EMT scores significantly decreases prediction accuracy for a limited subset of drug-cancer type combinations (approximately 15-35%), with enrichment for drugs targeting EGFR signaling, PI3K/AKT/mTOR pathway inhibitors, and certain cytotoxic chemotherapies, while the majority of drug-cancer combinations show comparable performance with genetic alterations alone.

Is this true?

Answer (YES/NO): NO